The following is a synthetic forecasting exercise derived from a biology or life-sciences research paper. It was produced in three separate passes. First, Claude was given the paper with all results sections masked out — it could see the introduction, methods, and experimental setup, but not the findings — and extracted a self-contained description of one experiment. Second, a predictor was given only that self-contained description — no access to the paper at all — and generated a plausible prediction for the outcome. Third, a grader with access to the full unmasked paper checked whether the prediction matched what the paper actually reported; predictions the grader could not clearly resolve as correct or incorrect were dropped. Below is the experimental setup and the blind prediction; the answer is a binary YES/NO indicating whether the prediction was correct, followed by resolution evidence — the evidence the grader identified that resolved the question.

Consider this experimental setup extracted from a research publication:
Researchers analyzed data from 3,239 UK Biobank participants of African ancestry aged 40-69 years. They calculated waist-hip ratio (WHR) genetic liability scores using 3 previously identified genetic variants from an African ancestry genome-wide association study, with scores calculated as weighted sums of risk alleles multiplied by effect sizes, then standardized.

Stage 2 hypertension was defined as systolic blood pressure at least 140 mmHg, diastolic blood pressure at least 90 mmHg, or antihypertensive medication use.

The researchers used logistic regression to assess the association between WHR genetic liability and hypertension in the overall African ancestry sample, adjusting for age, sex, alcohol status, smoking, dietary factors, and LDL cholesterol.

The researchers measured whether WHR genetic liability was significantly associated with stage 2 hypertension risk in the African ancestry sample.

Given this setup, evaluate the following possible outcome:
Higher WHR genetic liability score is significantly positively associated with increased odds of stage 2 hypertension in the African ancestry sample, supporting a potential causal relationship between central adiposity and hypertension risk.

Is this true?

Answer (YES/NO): NO